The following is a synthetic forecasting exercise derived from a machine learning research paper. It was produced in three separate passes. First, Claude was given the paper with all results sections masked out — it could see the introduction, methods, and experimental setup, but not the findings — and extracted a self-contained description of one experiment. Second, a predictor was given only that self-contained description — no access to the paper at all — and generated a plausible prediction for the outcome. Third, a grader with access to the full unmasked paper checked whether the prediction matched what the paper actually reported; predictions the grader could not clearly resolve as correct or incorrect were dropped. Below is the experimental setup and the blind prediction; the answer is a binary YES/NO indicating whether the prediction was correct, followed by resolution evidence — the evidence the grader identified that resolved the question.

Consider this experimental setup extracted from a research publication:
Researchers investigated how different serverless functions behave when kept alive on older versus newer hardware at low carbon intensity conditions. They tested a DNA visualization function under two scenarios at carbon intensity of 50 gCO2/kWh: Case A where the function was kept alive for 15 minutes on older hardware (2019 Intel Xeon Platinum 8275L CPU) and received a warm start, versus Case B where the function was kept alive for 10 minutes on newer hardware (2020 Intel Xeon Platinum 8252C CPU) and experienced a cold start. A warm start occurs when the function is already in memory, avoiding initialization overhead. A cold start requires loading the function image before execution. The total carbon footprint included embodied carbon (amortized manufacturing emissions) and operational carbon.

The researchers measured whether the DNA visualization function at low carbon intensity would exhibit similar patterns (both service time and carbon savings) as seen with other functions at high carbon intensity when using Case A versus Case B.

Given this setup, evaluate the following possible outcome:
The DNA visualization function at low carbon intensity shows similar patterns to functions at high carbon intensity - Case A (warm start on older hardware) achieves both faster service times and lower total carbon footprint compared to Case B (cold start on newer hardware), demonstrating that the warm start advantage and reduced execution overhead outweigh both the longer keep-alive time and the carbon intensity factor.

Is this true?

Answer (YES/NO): NO